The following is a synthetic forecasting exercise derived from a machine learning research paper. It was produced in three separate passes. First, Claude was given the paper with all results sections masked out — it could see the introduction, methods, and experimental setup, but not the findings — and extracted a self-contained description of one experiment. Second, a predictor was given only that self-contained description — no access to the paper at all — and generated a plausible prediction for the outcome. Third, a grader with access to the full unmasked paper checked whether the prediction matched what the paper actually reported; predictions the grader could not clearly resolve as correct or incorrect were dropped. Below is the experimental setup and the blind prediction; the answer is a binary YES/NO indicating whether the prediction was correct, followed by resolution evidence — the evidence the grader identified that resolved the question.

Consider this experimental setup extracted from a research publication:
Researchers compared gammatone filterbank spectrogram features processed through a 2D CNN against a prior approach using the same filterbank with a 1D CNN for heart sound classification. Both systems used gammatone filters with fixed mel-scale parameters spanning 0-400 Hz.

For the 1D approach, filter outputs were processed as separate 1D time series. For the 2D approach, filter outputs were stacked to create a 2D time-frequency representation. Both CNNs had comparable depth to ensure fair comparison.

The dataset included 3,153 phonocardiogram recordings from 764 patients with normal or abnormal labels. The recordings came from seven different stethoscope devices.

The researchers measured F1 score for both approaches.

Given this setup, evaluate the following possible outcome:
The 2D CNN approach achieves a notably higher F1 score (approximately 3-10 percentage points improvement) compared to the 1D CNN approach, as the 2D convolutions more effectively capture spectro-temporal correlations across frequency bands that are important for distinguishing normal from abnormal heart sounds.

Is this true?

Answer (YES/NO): NO